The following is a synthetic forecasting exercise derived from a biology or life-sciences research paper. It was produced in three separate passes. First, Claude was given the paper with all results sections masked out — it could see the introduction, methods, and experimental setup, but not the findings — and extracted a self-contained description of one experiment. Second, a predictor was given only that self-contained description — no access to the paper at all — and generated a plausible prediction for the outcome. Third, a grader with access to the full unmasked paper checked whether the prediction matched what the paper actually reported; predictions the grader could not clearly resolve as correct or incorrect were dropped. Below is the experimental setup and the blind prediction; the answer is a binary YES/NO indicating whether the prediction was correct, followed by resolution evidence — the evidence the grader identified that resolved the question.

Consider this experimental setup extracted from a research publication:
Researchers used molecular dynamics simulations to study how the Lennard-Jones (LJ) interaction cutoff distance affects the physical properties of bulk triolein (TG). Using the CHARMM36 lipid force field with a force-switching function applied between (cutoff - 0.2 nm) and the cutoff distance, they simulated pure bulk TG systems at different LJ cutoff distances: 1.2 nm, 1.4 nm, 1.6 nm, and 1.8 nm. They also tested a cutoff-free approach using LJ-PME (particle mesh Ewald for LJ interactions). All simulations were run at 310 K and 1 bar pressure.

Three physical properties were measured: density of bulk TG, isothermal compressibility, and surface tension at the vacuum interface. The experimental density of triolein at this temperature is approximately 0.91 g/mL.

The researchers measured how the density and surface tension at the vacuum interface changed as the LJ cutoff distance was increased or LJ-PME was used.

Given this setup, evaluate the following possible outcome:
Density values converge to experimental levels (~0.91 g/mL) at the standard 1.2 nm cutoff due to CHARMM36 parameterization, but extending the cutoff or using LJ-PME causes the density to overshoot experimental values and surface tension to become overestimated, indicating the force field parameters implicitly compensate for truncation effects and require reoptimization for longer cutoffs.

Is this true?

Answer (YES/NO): NO